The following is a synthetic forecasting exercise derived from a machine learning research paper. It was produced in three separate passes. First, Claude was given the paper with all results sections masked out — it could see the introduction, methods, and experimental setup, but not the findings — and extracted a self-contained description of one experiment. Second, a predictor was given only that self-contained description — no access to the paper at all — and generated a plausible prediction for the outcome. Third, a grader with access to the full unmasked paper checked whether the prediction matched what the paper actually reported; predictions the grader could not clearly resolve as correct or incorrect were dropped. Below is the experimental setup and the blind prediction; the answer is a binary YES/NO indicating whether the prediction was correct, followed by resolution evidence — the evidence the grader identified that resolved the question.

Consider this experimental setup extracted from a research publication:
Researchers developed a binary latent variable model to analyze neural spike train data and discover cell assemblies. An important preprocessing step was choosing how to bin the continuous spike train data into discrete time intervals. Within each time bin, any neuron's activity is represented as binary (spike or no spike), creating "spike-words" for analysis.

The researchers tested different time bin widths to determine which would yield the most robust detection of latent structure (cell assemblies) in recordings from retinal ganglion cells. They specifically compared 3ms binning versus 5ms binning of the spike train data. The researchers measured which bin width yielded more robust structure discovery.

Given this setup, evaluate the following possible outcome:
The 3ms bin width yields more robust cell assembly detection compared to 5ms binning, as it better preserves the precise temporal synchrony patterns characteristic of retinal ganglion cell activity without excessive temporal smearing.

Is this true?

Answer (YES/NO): NO